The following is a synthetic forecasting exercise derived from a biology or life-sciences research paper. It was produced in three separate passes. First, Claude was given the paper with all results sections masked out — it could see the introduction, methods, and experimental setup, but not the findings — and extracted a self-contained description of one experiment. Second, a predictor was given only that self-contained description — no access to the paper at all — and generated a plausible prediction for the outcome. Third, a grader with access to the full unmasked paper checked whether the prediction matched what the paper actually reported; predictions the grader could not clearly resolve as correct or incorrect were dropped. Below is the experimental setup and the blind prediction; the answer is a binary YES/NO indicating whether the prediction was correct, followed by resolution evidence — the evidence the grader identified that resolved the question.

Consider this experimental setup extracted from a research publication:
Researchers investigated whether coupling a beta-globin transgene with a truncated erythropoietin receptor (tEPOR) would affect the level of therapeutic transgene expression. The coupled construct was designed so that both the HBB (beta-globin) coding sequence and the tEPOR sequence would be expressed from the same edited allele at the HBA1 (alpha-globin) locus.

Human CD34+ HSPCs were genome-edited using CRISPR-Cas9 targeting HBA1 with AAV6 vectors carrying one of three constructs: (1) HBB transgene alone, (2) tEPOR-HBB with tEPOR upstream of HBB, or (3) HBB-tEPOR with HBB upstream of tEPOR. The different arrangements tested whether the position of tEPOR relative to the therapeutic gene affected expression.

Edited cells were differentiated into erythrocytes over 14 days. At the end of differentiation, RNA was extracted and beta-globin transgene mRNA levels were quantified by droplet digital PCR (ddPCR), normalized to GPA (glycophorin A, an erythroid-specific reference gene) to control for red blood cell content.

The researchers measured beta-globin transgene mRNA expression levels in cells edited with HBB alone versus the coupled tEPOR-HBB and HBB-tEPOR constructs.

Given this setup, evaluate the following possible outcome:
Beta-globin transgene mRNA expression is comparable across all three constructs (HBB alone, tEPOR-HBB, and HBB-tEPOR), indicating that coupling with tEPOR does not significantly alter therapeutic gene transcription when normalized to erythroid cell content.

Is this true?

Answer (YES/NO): NO